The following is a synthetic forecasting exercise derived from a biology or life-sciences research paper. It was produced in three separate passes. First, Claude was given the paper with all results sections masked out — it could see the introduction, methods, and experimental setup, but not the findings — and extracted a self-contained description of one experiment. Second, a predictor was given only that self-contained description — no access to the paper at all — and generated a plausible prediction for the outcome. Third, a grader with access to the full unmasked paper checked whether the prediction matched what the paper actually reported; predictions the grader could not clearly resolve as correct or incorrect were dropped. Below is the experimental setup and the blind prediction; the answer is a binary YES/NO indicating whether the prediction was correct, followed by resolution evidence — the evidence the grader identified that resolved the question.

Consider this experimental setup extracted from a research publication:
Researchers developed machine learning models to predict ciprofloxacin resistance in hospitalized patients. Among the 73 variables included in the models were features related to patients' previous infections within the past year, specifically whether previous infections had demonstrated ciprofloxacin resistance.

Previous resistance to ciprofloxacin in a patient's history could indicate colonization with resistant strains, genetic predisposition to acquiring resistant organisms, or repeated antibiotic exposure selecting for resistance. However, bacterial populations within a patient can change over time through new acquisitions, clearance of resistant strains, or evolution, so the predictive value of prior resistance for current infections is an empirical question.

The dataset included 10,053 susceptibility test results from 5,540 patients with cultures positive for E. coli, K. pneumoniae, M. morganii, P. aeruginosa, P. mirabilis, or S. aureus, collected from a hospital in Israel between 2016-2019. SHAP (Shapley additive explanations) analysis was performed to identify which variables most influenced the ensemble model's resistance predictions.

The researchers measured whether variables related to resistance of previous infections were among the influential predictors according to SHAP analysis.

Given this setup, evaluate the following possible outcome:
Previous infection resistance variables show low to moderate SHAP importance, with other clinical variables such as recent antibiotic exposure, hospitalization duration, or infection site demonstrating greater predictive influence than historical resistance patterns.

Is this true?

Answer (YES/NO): NO